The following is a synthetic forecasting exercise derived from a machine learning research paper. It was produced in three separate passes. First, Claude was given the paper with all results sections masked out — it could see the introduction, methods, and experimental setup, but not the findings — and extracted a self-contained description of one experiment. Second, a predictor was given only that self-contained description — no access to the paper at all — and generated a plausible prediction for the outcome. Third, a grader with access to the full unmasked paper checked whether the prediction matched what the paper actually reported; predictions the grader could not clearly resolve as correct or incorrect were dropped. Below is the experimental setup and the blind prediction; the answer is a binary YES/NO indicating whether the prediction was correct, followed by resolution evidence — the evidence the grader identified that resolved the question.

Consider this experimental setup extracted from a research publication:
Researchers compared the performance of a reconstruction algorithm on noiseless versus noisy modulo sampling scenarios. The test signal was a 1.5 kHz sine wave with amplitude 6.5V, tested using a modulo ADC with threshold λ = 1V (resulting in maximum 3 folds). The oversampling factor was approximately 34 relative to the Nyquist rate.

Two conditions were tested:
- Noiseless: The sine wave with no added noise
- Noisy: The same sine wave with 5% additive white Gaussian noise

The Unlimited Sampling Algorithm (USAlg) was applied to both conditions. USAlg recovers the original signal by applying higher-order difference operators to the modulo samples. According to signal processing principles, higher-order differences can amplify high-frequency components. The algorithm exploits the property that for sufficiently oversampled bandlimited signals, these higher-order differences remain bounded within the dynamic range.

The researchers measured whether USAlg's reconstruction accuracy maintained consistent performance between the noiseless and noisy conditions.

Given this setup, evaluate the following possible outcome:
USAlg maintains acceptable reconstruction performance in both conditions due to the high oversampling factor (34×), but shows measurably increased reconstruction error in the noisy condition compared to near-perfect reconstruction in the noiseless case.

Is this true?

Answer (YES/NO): NO